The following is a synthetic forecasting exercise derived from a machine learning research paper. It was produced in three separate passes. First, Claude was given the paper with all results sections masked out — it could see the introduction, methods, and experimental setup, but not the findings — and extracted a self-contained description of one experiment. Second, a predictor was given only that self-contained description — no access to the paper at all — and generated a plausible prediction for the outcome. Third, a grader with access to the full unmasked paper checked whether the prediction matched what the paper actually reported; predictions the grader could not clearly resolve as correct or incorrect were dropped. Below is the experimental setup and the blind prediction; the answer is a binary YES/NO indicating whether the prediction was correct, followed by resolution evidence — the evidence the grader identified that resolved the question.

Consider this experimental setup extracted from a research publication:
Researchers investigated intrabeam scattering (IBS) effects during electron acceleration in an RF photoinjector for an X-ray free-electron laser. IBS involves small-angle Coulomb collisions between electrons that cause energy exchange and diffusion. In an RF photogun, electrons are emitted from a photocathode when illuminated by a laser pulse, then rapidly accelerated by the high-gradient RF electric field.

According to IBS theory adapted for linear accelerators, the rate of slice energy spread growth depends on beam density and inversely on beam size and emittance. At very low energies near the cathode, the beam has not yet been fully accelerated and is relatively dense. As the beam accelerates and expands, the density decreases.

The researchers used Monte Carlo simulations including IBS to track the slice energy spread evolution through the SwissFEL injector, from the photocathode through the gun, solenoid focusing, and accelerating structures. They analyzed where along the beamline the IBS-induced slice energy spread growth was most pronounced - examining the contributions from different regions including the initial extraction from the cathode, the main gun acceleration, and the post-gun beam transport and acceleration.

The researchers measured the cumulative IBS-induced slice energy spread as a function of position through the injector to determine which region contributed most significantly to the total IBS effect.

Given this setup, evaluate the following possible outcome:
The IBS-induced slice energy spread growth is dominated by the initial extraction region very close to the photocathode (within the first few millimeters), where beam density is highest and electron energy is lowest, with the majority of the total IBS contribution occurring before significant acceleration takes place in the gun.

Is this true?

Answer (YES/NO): NO